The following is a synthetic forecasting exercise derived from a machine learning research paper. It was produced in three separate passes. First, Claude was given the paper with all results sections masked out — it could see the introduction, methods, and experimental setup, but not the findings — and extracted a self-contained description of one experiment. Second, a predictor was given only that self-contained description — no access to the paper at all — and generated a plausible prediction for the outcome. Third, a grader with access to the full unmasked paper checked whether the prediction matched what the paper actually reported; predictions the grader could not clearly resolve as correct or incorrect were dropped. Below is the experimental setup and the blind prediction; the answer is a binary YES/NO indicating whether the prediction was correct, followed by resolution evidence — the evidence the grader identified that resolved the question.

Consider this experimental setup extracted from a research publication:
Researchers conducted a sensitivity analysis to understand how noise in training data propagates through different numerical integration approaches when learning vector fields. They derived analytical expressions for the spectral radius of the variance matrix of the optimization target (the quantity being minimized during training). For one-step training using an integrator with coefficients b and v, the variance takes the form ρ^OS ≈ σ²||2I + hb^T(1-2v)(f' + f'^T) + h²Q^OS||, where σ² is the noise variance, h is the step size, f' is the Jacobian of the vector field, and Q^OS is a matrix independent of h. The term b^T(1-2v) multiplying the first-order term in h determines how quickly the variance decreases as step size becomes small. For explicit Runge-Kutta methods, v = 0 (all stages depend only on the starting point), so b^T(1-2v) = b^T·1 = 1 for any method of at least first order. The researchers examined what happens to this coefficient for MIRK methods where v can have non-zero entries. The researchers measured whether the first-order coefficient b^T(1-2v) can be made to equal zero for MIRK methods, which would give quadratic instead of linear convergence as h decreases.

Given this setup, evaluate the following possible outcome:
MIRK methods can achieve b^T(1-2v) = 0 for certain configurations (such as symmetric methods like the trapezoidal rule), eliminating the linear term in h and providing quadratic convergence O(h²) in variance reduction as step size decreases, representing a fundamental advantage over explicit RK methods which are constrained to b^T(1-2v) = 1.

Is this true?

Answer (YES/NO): YES